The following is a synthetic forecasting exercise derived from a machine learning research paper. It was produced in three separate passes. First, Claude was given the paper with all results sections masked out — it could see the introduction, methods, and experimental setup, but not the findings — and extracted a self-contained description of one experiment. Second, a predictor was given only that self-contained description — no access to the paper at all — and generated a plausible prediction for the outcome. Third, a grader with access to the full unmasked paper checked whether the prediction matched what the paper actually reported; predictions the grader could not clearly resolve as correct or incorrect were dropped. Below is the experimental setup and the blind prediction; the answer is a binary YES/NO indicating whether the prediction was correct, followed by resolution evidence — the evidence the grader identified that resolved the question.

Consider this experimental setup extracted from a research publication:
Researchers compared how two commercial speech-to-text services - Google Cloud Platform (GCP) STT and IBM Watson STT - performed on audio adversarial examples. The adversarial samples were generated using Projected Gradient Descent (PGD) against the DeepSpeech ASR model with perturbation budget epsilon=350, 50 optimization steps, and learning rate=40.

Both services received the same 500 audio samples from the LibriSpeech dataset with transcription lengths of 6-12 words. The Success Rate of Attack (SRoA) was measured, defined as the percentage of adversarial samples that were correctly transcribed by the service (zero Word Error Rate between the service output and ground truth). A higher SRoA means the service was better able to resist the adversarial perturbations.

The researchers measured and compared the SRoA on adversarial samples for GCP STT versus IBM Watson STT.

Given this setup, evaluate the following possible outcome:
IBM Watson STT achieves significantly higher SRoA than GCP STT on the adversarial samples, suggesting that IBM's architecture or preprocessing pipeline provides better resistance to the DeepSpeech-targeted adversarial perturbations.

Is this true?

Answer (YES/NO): NO